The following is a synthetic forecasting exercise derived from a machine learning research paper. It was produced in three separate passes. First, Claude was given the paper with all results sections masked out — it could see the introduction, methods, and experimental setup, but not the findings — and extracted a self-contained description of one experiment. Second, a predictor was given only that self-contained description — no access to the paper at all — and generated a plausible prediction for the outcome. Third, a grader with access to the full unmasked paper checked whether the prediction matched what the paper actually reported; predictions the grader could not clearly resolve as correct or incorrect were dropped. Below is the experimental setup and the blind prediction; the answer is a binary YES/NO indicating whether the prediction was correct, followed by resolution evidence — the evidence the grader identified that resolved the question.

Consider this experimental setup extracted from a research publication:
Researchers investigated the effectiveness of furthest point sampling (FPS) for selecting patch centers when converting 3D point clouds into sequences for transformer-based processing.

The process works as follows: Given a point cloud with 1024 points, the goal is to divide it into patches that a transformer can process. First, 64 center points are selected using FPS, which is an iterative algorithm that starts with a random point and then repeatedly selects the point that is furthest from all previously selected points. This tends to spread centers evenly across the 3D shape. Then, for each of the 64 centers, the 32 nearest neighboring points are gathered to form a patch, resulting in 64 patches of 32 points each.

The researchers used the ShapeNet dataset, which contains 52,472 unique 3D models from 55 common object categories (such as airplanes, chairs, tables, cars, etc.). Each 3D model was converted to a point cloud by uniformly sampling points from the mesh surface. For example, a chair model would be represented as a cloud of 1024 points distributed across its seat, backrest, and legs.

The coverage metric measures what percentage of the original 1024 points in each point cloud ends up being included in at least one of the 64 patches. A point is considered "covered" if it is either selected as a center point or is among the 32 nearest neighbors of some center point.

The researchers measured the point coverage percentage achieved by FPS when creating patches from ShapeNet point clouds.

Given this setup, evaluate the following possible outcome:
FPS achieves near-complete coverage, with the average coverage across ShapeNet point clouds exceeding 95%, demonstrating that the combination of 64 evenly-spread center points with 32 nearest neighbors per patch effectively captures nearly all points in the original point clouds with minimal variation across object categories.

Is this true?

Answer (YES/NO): YES